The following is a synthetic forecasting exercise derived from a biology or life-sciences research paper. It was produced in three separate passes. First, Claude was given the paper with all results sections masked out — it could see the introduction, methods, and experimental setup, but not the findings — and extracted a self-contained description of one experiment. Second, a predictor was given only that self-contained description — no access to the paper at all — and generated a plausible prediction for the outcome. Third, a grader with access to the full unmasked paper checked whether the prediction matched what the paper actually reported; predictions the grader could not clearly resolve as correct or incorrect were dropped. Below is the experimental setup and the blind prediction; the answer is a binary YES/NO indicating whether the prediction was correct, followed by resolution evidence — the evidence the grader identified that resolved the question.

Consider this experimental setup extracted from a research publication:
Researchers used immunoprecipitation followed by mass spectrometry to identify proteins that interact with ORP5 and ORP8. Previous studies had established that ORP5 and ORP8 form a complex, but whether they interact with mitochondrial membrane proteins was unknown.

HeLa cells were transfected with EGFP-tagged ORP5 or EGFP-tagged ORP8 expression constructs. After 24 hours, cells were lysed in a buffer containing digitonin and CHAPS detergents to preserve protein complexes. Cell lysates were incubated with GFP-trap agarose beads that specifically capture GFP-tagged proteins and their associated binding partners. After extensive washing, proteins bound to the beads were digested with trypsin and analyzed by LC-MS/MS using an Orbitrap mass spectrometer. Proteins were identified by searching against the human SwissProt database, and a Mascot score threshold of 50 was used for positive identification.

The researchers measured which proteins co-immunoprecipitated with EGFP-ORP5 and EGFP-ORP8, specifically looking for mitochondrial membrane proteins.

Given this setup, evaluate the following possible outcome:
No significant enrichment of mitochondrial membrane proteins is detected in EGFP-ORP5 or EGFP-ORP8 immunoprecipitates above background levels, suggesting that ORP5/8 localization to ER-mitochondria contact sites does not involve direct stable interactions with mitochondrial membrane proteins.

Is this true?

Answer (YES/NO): NO